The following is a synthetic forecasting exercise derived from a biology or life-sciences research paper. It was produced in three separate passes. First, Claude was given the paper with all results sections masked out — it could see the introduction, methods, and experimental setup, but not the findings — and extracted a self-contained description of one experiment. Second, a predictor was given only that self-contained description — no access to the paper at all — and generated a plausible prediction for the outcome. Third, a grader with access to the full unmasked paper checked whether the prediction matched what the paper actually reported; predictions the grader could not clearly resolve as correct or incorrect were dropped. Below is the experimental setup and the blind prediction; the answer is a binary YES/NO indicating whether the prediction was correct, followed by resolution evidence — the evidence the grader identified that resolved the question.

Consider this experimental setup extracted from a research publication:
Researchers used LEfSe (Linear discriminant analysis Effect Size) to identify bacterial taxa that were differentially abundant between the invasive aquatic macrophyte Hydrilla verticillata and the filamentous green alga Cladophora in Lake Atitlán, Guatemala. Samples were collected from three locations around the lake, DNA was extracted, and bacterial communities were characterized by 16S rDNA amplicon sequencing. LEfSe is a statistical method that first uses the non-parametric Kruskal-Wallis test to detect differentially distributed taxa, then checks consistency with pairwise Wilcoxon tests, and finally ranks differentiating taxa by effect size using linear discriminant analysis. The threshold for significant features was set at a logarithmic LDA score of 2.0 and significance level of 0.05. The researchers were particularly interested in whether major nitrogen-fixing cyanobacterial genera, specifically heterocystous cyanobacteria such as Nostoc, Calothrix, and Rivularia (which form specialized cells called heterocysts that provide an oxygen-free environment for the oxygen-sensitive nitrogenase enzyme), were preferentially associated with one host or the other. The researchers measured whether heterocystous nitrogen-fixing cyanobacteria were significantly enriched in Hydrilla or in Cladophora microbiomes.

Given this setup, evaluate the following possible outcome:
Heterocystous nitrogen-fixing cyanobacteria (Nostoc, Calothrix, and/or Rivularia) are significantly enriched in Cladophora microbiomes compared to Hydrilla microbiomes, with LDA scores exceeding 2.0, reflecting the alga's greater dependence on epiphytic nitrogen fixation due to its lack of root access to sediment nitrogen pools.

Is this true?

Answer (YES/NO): NO